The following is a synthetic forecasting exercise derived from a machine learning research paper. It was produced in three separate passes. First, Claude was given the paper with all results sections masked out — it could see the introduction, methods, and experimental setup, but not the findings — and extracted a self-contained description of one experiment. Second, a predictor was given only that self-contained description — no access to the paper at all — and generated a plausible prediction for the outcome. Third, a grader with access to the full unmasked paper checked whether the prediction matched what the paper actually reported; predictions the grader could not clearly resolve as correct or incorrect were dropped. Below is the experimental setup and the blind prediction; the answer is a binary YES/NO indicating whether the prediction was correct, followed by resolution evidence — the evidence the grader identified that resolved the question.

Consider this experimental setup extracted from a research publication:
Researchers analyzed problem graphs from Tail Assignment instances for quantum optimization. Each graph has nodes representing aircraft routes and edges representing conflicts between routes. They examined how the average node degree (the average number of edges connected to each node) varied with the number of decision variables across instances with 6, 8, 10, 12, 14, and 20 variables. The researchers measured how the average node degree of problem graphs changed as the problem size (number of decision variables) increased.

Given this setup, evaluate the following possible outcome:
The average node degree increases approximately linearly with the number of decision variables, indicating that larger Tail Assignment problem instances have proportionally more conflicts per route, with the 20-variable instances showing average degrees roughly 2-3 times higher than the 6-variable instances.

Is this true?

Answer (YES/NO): NO